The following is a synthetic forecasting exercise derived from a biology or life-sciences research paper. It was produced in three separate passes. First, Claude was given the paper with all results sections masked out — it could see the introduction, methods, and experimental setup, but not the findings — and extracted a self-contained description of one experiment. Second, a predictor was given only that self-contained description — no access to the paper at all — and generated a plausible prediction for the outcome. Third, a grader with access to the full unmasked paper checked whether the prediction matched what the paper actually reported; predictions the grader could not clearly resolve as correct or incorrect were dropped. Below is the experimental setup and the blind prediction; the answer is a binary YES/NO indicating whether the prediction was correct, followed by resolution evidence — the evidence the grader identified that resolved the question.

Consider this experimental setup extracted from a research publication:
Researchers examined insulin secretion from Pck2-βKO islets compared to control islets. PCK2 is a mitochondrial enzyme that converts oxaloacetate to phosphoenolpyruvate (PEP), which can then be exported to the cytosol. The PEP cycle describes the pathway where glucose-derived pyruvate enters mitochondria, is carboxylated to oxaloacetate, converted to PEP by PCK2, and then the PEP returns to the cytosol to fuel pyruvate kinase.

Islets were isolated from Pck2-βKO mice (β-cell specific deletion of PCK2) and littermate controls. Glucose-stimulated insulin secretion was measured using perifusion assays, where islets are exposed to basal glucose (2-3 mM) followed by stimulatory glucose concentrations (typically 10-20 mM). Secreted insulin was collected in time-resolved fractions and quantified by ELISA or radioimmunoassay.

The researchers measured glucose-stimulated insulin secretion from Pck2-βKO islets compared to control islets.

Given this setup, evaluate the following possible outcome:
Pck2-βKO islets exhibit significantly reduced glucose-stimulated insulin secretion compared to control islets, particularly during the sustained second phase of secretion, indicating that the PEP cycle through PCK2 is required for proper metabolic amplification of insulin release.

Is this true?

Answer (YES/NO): NO